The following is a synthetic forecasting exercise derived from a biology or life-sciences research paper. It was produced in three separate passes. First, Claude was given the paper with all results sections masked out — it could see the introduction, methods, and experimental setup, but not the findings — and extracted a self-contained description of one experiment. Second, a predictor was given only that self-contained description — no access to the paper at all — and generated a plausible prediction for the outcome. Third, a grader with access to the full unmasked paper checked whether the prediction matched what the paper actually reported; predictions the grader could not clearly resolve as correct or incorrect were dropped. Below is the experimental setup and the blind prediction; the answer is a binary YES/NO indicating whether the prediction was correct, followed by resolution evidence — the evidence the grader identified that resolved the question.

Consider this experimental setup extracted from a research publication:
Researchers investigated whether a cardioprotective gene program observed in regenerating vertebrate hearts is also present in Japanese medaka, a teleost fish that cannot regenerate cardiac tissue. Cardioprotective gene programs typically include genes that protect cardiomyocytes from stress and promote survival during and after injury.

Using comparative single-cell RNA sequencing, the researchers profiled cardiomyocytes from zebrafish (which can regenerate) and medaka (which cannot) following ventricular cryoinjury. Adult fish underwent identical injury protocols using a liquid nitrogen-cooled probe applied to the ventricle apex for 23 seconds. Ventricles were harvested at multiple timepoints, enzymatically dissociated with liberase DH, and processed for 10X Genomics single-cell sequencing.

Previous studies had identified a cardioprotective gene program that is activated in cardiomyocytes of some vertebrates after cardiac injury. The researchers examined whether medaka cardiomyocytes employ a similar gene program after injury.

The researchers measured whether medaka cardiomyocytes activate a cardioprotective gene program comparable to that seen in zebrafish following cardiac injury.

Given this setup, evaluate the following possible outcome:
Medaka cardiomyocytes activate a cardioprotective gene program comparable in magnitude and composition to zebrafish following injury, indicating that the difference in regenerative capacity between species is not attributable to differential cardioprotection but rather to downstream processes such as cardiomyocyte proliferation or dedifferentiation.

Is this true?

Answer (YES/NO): NO